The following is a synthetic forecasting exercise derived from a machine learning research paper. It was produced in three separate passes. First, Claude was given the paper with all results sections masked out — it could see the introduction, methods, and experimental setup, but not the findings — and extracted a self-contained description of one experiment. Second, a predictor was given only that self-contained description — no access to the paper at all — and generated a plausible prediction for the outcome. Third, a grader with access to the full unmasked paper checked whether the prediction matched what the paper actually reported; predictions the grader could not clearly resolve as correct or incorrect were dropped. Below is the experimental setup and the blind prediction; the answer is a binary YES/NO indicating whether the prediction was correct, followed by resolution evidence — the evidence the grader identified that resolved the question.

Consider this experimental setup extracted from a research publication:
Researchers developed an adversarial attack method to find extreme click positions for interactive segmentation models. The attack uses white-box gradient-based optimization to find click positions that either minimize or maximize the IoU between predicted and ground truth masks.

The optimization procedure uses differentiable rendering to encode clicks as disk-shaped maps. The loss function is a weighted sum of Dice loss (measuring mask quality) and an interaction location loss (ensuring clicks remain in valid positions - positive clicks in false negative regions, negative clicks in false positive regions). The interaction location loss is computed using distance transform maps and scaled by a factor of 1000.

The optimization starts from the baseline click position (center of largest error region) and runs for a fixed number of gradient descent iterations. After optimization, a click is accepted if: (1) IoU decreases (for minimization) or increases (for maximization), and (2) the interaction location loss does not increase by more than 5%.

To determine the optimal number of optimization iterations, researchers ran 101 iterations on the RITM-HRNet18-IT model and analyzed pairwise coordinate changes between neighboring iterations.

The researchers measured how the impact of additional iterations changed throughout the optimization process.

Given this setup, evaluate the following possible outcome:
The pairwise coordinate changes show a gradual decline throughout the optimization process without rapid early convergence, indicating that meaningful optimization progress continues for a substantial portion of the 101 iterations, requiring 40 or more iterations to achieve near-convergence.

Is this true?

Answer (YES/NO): NO